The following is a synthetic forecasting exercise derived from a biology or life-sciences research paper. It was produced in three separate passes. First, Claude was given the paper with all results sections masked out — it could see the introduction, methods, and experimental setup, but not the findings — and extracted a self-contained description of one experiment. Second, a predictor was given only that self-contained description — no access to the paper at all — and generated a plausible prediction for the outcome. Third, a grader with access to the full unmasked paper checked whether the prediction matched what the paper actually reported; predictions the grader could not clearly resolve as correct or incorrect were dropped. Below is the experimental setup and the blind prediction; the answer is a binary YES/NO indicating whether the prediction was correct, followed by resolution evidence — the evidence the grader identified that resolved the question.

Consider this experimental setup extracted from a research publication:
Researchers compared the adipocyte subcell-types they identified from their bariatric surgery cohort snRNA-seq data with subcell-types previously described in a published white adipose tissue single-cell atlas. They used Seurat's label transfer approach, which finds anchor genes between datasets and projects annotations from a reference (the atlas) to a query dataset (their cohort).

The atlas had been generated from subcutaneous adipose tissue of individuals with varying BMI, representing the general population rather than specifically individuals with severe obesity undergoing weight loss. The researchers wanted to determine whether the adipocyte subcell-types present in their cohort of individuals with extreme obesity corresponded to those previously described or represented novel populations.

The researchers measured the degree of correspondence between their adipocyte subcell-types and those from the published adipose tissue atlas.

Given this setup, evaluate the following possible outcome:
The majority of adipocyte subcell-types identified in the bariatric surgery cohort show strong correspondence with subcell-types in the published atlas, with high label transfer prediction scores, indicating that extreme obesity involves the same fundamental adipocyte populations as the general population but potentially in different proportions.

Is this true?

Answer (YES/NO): NO